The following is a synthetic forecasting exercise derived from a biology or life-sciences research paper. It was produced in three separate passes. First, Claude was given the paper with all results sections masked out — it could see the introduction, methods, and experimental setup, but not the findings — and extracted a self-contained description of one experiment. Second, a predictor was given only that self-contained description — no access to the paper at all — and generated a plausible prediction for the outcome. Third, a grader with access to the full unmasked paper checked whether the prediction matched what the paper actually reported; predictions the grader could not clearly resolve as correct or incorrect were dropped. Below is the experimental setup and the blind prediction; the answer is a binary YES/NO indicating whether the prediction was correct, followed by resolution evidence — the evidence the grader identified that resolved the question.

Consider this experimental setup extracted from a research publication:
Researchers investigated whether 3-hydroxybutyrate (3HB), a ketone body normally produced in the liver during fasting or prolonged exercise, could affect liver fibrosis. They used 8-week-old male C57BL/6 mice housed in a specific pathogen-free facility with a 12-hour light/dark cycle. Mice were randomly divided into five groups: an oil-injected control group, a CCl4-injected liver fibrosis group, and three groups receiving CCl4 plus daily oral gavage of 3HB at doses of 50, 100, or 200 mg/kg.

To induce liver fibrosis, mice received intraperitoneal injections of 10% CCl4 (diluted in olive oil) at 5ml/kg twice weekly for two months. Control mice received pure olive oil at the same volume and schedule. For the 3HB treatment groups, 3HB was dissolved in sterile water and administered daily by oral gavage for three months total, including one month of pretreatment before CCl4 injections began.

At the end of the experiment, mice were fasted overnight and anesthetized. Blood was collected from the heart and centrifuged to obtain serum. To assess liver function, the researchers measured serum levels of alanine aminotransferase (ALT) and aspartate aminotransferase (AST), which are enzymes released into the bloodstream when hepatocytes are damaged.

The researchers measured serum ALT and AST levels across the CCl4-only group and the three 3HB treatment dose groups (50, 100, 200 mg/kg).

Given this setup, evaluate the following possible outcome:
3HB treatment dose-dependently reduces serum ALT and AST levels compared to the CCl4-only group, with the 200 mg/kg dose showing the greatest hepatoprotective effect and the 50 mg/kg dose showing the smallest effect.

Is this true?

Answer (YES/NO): NO